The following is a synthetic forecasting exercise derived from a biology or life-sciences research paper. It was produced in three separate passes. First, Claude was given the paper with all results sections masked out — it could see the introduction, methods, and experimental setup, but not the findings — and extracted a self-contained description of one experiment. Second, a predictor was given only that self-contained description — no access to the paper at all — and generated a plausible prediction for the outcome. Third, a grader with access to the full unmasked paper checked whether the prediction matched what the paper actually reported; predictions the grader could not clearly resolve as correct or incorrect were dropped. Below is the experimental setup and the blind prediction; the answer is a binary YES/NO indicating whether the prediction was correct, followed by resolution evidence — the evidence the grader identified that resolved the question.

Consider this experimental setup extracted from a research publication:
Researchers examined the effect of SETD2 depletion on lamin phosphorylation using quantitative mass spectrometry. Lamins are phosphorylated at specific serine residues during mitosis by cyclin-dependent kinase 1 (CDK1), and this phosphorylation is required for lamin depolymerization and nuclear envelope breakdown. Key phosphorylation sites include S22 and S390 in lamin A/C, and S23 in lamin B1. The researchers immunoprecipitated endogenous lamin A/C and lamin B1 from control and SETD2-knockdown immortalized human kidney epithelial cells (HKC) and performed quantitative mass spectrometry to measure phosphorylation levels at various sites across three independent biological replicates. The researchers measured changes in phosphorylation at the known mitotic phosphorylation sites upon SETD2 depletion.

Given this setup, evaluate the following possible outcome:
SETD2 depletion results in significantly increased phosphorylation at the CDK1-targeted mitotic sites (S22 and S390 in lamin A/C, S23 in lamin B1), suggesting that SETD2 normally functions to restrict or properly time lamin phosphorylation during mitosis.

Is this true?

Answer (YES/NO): NO